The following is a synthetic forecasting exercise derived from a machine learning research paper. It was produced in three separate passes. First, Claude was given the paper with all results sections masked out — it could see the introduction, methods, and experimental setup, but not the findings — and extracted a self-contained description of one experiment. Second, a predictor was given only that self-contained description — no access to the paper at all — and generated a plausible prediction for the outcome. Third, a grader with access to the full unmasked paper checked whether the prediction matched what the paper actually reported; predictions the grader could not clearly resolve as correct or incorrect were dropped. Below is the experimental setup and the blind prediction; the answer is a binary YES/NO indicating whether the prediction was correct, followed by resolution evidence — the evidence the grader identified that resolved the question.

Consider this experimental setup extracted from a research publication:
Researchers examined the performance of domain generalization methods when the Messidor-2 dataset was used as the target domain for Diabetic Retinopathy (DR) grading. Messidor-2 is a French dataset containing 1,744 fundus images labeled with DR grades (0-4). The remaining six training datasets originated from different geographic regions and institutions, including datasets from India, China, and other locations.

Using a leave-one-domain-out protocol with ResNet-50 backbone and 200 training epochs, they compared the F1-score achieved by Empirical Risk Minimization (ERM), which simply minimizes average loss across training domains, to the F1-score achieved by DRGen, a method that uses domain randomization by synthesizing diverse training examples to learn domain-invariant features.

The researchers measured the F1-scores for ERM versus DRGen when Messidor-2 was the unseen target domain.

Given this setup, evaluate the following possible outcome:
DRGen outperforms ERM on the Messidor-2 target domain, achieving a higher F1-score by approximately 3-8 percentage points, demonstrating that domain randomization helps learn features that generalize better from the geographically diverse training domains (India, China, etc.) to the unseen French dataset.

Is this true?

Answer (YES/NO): NO